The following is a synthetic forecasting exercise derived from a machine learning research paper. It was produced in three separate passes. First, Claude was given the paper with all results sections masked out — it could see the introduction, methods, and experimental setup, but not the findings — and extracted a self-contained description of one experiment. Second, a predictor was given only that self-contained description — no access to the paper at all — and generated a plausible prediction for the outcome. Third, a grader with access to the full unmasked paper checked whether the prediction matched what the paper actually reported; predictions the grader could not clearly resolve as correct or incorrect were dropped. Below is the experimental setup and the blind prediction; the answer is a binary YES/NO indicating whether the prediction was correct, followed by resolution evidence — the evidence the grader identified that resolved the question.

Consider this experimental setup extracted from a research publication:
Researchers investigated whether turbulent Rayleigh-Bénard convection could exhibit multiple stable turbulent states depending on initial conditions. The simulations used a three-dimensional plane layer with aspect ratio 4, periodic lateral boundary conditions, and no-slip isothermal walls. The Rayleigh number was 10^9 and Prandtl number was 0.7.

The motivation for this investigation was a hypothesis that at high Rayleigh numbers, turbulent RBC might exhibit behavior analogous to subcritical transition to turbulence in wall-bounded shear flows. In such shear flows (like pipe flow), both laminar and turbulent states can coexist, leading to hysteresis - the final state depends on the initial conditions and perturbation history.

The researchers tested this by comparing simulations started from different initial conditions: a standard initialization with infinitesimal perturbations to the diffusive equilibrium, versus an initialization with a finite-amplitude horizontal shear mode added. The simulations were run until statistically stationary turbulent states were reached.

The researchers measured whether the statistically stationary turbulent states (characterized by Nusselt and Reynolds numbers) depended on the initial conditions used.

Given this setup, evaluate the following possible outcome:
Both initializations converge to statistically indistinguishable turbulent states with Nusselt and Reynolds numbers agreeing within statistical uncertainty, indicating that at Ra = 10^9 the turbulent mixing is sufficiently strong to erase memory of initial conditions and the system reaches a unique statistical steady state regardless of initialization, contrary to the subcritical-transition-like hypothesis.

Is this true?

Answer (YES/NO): YES